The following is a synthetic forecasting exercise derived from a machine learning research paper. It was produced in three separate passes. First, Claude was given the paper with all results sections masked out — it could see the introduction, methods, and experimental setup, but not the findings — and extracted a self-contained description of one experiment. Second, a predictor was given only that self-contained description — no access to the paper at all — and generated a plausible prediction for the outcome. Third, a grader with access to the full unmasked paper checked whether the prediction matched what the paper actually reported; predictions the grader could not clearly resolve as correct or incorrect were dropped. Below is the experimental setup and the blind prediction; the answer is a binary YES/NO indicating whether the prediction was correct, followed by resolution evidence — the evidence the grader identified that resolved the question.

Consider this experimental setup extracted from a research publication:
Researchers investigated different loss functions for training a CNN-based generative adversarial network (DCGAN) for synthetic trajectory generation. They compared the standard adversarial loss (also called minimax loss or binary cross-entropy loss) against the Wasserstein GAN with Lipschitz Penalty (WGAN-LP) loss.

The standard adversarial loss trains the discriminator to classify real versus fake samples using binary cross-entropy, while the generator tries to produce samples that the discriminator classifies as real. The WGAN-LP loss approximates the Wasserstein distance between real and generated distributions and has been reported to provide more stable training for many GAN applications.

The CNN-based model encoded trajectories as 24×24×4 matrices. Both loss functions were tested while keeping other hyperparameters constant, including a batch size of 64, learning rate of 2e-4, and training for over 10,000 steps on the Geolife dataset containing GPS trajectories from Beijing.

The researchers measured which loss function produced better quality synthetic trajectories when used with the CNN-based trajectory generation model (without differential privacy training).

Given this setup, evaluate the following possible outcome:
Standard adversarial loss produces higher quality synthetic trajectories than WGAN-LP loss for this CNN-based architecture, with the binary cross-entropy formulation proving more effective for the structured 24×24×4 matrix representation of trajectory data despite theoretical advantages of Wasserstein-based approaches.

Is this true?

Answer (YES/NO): YES